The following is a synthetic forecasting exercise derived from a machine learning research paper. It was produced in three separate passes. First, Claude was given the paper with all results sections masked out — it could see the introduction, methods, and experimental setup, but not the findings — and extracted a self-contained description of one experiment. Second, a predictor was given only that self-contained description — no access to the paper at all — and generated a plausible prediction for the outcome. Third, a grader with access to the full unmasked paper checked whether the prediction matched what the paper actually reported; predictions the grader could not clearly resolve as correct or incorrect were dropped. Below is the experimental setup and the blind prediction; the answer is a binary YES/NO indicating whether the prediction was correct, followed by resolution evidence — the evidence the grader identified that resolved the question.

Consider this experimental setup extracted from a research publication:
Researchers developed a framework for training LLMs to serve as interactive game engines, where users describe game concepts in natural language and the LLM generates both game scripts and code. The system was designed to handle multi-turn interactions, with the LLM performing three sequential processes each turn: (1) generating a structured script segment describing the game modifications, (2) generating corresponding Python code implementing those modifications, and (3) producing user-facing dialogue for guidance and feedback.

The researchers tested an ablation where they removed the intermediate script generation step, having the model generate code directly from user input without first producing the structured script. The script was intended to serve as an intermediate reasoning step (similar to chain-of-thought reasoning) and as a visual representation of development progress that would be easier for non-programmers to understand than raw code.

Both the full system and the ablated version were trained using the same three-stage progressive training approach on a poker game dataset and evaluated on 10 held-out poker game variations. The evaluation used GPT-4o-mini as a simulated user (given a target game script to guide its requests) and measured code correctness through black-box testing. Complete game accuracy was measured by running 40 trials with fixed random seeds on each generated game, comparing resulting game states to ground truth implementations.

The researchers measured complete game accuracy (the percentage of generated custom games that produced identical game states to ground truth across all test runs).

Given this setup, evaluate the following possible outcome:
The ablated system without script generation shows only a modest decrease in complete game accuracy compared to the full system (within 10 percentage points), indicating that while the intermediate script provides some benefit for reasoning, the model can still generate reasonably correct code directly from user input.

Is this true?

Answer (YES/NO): YES